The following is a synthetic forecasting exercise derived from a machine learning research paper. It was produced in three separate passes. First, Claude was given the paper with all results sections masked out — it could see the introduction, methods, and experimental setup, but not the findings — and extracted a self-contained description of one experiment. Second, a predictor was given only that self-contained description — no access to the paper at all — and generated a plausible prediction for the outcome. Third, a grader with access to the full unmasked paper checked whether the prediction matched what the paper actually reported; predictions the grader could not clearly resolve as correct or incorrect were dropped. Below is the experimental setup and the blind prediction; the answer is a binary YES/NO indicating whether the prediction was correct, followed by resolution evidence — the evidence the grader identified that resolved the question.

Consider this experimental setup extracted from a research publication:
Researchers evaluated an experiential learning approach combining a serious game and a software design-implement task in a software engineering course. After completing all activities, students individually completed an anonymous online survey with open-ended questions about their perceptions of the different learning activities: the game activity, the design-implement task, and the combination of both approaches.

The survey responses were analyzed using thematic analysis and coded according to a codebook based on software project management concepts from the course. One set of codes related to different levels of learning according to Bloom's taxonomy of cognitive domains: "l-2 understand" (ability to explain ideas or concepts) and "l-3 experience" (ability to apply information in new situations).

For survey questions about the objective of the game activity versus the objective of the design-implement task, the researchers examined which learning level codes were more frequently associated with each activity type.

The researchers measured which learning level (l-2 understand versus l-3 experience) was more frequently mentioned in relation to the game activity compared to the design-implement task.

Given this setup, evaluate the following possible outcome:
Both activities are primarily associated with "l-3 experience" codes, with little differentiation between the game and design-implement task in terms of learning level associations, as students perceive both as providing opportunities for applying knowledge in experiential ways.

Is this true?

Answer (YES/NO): NO